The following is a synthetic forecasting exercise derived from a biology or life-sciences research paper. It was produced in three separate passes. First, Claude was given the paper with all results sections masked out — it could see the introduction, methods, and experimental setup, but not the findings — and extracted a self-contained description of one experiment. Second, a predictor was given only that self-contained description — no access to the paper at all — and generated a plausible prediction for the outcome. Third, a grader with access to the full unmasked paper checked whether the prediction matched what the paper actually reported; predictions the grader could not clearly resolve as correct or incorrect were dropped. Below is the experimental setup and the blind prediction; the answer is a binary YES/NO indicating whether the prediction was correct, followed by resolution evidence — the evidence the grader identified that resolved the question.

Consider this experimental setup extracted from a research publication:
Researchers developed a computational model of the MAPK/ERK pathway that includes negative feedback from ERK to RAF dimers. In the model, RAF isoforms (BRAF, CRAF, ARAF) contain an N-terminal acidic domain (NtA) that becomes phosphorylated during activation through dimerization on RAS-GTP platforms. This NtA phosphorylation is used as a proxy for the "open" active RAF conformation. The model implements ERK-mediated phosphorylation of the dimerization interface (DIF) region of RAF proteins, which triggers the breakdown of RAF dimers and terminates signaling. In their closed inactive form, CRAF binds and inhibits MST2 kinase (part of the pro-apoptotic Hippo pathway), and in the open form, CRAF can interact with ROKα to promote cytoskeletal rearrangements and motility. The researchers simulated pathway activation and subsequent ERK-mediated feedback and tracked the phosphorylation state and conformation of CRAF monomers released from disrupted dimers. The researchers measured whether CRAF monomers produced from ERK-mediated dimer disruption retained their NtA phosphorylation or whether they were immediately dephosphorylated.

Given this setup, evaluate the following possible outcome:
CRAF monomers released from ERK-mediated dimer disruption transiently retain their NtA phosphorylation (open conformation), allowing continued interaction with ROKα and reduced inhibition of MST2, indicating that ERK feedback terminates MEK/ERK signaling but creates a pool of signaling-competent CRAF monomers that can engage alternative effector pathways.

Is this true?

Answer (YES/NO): YES